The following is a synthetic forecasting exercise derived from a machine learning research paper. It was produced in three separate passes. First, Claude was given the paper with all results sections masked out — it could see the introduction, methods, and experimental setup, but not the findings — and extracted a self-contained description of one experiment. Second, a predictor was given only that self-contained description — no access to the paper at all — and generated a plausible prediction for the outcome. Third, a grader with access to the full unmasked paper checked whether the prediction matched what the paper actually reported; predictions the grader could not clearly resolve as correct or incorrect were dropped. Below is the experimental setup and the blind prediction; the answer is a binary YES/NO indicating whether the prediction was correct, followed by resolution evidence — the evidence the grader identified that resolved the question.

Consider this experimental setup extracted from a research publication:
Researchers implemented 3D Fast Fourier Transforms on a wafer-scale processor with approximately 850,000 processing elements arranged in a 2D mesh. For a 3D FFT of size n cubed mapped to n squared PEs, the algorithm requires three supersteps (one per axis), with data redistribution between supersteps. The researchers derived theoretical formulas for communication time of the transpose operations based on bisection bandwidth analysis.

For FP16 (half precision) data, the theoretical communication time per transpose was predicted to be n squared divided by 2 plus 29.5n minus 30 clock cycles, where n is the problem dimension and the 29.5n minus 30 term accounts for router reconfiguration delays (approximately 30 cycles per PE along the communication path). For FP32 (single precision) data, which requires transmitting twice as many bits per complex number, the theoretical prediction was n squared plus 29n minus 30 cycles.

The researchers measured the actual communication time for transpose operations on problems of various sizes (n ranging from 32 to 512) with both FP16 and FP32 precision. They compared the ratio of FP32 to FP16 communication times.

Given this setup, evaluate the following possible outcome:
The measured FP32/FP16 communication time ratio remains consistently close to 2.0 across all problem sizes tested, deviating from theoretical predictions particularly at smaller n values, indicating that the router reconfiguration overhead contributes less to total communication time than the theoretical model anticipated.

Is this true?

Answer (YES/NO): NO